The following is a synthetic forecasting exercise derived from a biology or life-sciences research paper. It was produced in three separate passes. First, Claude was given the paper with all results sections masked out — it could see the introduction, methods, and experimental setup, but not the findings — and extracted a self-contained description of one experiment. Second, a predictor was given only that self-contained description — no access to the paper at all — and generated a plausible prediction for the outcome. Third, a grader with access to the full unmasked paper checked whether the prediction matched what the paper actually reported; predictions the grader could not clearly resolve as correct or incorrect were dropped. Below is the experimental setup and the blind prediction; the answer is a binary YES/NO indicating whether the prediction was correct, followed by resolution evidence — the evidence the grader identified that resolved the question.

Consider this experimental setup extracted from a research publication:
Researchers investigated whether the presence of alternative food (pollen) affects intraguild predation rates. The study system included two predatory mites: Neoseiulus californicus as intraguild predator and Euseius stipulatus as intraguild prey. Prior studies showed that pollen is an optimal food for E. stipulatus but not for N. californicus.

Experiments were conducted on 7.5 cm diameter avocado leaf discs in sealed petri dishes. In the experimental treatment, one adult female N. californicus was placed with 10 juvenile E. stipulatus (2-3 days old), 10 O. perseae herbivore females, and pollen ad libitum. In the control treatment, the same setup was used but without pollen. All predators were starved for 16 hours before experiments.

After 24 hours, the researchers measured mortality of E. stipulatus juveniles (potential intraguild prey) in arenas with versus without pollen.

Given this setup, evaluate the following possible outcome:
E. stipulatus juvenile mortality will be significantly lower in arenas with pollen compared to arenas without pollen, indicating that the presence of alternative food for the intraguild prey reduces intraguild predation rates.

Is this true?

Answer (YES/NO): YES